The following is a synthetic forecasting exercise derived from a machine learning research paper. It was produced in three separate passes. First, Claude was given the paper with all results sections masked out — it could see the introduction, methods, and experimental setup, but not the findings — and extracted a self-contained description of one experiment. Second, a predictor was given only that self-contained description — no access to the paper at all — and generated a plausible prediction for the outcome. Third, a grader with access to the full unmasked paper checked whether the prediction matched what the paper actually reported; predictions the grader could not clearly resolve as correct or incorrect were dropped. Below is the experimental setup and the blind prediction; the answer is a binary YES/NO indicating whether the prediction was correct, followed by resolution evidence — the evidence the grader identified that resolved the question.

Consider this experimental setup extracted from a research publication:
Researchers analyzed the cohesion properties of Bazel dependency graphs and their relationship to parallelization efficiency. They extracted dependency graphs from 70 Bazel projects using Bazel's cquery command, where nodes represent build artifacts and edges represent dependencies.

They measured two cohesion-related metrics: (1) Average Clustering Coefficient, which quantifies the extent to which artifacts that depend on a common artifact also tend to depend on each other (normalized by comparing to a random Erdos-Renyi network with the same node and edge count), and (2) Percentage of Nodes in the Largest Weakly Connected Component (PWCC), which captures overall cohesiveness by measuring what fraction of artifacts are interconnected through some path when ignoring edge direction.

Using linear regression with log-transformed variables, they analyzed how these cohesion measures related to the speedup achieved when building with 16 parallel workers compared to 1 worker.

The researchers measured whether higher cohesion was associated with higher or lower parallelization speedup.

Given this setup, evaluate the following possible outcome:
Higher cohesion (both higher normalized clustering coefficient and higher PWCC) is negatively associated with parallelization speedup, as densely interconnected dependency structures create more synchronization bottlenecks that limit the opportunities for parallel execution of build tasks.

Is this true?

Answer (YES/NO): NO